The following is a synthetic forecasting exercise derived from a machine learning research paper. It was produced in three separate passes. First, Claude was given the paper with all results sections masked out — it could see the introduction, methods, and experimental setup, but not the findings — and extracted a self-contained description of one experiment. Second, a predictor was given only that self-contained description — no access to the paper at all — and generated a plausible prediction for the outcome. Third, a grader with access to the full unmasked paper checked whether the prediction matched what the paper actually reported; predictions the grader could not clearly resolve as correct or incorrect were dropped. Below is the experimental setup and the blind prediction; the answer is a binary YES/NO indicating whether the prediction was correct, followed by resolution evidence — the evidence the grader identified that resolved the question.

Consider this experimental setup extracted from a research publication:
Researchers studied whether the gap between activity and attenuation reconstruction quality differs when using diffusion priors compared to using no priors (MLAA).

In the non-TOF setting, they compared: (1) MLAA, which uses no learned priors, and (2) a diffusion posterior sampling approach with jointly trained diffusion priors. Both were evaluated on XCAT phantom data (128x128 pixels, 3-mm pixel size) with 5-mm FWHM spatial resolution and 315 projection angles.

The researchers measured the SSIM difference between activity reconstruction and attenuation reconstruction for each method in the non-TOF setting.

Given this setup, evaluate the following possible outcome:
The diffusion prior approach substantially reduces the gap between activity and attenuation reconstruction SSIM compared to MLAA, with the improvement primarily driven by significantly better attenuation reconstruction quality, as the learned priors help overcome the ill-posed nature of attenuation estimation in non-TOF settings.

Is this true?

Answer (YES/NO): YES